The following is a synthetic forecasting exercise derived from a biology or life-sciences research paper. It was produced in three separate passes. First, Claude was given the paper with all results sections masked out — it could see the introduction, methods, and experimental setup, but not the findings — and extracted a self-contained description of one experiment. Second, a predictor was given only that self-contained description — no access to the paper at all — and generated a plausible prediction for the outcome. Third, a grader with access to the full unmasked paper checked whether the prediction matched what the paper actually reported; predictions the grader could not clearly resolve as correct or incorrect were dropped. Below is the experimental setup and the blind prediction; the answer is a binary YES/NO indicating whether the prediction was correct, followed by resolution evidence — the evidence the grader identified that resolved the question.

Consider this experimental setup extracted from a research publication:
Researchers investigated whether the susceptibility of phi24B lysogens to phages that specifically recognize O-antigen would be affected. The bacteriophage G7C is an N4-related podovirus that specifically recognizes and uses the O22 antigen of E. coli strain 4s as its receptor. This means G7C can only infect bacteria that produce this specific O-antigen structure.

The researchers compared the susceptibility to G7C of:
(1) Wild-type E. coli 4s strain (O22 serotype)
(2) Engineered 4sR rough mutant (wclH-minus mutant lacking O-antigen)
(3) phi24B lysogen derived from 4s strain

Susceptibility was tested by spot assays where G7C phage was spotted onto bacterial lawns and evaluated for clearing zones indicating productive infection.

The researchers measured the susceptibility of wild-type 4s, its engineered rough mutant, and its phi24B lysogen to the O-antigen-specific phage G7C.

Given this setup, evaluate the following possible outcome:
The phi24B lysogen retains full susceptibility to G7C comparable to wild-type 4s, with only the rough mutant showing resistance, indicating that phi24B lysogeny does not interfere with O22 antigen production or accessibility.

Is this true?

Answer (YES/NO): NO